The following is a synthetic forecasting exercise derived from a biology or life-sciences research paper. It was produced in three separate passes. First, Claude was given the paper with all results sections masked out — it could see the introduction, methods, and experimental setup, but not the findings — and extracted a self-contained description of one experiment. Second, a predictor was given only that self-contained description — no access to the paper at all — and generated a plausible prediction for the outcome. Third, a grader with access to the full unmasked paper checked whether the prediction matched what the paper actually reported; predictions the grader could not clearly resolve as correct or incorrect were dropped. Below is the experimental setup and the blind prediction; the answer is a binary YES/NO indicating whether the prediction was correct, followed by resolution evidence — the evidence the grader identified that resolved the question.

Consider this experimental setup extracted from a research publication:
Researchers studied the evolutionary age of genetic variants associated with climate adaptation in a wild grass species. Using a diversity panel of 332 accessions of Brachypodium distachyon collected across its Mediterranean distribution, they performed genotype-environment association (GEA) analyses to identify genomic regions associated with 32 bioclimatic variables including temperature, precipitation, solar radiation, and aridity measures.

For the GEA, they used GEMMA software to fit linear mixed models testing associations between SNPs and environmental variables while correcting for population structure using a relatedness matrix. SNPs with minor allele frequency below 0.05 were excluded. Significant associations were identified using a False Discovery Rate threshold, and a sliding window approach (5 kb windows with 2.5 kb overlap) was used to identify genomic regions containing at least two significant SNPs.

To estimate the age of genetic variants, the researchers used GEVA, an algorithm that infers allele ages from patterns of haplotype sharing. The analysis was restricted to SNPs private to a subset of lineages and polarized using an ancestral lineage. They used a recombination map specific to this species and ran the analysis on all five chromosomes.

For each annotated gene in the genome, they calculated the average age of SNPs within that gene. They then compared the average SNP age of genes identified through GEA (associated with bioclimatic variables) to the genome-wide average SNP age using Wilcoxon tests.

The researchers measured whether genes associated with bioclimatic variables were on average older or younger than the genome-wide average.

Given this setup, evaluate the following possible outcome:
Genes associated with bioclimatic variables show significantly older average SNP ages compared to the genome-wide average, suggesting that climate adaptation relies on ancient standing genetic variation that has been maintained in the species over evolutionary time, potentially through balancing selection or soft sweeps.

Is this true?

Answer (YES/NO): YES